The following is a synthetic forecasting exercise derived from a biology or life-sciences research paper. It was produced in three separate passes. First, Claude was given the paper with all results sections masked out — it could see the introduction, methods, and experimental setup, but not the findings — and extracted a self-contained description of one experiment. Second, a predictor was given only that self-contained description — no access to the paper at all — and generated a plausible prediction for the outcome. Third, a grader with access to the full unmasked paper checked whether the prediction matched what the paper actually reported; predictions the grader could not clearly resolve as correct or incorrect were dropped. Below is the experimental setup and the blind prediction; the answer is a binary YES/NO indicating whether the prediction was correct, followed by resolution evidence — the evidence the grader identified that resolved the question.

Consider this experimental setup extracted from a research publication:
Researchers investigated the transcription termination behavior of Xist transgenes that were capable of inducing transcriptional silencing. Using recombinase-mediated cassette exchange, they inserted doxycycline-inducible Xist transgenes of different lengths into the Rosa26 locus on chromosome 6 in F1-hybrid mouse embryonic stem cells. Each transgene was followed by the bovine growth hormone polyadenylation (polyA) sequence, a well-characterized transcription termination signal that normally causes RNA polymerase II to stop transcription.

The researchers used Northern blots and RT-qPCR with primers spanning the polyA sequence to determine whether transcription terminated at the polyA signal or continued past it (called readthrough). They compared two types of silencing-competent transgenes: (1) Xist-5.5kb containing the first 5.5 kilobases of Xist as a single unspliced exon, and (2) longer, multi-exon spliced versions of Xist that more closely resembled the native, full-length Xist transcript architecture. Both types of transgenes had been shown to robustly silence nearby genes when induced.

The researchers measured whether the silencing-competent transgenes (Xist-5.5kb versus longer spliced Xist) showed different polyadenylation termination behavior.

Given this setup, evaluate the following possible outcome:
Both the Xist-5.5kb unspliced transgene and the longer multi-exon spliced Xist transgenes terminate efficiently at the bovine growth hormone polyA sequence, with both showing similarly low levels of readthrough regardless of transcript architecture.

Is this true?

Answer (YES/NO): NO